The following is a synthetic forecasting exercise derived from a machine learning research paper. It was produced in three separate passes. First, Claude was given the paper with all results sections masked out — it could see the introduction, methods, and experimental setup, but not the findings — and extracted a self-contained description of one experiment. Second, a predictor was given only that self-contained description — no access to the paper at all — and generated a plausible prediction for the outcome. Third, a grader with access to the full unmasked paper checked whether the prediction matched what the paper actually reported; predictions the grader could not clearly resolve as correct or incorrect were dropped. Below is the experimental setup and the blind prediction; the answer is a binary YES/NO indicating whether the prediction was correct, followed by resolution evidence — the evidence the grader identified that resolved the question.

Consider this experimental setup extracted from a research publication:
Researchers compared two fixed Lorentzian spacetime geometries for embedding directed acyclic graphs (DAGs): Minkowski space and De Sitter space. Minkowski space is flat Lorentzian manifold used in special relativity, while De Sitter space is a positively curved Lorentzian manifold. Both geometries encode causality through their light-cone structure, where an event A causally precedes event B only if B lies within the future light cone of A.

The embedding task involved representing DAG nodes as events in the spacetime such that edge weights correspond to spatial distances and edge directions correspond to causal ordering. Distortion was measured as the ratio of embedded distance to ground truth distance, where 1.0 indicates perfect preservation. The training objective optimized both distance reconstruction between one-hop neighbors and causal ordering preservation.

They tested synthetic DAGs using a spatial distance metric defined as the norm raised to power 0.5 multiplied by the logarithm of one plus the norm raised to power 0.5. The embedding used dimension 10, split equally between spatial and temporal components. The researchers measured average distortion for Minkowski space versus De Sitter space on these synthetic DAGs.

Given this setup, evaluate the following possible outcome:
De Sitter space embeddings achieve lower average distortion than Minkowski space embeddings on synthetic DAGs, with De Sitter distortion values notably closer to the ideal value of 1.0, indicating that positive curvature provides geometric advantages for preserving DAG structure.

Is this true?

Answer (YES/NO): NO